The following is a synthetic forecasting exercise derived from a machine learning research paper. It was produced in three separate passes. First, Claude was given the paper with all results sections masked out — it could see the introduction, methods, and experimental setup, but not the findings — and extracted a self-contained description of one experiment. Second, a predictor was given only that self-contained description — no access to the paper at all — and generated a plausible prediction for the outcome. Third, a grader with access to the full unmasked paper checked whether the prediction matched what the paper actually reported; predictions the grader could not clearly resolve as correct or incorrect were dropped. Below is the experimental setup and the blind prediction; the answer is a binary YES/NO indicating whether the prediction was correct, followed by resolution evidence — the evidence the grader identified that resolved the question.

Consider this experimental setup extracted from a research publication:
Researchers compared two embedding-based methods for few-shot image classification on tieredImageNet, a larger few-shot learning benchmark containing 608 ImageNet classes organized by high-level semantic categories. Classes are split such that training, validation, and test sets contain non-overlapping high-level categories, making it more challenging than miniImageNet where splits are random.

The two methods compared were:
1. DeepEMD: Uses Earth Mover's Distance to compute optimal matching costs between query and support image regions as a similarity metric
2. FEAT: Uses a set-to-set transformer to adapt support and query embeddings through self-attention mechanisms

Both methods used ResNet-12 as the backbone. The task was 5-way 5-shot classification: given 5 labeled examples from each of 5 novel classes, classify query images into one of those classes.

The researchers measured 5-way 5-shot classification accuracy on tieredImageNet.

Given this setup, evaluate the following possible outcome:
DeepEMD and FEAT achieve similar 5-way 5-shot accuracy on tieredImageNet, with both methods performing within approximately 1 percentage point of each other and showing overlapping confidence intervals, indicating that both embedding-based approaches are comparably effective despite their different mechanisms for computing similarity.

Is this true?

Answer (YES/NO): NO